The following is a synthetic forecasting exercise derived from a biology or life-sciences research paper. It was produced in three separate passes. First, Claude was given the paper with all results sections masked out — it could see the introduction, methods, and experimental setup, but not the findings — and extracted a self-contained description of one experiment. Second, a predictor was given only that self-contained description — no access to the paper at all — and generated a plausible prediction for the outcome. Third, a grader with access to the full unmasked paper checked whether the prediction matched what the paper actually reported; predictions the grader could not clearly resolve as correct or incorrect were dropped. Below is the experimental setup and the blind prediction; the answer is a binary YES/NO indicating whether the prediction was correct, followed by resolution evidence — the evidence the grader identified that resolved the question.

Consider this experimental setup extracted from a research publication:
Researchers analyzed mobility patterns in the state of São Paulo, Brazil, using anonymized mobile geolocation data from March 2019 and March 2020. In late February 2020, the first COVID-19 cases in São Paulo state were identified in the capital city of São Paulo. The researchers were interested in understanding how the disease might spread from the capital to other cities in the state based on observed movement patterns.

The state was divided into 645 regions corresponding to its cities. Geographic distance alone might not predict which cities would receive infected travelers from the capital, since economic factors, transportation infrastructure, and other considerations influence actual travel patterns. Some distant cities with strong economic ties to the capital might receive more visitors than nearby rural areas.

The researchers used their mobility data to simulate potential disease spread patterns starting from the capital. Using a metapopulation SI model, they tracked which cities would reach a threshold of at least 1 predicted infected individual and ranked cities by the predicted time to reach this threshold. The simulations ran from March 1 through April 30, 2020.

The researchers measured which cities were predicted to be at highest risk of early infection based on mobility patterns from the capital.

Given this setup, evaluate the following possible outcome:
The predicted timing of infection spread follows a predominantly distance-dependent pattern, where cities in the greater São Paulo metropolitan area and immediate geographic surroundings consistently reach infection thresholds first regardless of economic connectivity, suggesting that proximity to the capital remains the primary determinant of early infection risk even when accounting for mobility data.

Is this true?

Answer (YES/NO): NO